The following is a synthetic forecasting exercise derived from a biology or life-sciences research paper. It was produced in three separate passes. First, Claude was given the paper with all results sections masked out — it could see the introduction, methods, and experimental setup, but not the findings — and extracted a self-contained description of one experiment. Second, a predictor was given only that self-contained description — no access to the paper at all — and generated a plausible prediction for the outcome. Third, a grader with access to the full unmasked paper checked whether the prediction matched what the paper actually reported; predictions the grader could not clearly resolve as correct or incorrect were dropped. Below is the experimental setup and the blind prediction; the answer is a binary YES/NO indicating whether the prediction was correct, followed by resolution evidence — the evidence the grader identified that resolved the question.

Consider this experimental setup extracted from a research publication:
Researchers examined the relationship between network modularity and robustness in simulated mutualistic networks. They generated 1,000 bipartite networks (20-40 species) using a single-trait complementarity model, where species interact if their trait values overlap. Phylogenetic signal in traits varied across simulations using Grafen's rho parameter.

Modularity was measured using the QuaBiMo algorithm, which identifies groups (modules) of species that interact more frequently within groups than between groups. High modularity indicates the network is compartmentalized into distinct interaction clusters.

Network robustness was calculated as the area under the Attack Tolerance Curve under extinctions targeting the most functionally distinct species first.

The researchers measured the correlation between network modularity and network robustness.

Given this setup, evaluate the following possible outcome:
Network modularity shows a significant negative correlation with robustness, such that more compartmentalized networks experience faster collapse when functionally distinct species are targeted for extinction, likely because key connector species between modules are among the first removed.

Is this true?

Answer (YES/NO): YES